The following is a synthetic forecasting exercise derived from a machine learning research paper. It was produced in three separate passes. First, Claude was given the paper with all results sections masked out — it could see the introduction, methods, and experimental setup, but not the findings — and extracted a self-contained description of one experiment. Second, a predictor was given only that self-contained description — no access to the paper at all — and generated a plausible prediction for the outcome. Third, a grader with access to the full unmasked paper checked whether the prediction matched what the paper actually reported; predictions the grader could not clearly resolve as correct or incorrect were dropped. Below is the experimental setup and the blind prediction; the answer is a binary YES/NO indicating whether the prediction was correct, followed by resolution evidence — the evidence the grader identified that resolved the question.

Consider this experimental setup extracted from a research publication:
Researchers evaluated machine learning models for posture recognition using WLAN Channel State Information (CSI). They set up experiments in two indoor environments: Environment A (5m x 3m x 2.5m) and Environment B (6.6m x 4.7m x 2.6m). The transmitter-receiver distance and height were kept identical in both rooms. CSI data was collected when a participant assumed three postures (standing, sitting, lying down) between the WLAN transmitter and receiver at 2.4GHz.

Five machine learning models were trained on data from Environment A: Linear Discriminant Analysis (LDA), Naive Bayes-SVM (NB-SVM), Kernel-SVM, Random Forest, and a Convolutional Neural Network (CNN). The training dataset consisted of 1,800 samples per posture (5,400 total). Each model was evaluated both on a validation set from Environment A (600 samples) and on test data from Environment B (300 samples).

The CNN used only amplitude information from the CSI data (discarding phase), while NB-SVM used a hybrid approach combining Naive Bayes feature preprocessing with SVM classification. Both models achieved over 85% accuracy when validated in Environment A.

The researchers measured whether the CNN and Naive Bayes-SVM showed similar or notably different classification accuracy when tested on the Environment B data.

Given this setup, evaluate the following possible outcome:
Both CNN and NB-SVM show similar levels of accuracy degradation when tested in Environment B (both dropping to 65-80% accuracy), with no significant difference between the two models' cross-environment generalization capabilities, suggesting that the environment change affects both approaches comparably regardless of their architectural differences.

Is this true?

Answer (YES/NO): NO